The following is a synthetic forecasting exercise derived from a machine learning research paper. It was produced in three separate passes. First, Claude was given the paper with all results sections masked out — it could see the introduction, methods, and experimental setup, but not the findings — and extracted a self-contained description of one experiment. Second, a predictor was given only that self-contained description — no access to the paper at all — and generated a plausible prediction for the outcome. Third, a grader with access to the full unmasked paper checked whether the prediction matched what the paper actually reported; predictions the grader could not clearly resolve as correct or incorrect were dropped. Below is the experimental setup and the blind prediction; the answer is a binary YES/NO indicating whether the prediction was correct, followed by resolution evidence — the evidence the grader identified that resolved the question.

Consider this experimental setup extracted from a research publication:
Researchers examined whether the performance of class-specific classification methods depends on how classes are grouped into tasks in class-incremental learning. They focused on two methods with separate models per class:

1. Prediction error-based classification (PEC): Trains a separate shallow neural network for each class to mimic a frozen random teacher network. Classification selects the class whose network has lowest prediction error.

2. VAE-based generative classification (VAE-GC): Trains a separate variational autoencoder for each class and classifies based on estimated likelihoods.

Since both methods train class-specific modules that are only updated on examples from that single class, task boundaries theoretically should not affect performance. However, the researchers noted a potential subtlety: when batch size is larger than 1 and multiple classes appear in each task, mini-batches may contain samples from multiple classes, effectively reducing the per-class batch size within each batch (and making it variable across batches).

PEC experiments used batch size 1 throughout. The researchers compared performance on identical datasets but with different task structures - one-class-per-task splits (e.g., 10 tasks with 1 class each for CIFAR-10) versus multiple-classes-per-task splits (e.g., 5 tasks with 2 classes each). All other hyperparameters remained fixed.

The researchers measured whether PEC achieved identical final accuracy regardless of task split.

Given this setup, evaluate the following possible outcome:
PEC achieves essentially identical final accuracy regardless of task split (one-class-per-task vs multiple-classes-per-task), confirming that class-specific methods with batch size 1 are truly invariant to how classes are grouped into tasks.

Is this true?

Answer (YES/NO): YES